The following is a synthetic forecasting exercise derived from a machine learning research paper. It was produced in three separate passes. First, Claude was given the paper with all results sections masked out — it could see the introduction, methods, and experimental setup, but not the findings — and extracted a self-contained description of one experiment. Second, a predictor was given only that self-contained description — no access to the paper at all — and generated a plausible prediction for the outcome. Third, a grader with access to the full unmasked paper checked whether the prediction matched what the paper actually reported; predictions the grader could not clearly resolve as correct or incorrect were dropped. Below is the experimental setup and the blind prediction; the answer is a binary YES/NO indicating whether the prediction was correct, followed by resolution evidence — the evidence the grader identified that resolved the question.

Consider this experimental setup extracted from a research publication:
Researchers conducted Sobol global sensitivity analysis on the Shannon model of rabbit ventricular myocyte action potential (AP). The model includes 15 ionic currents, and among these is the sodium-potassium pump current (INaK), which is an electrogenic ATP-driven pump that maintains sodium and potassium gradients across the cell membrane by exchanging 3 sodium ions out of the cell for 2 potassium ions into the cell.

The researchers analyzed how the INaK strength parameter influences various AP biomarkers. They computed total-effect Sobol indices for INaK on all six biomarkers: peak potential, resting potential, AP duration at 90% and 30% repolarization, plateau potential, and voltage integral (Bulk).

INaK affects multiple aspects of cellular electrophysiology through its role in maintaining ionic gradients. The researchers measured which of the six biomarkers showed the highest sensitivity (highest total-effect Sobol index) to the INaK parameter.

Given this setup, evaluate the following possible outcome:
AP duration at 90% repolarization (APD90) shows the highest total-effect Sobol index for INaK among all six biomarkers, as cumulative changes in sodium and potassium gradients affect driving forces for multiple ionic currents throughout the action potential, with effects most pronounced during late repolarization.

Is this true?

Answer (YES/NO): NO